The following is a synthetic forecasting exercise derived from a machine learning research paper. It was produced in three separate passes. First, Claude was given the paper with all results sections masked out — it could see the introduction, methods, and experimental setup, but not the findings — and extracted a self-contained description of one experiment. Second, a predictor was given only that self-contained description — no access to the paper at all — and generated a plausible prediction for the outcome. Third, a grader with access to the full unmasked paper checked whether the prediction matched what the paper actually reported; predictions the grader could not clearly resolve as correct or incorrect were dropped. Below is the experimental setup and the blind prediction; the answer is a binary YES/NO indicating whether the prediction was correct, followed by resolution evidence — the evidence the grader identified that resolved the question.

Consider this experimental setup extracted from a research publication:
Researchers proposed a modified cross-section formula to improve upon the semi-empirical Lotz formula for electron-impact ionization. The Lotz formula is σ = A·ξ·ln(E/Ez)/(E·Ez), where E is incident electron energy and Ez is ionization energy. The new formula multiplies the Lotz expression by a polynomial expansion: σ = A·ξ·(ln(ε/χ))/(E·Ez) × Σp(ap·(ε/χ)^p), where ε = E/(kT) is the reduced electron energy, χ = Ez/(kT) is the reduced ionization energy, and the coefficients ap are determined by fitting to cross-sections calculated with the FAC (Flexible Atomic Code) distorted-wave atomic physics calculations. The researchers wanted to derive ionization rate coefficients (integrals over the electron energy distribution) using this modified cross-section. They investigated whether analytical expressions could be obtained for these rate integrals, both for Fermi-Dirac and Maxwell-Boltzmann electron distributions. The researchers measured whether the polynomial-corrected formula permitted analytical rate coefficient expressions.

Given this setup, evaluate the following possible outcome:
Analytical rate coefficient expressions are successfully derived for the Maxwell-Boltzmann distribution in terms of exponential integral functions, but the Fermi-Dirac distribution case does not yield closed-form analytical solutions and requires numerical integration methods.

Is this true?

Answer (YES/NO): YES